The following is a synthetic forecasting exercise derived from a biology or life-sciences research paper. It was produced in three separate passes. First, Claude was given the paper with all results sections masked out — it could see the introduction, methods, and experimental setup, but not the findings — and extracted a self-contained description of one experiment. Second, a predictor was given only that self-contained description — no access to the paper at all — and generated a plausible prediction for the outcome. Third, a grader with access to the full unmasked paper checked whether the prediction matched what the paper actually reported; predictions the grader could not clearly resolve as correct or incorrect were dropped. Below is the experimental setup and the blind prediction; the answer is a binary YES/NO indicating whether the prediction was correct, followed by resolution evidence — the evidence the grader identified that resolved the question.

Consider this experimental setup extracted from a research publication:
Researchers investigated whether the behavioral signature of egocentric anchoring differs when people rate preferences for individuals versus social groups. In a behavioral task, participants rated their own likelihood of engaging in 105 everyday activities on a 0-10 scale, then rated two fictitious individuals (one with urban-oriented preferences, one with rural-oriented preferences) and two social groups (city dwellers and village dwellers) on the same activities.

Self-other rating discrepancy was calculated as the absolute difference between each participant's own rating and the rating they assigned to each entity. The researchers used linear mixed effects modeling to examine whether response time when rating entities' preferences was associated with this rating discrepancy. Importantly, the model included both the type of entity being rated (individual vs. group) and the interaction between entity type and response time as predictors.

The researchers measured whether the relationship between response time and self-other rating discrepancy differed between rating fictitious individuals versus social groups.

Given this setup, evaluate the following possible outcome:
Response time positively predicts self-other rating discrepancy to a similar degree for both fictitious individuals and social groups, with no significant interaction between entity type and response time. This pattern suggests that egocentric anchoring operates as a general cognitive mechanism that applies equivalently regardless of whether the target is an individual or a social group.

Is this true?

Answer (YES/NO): YES